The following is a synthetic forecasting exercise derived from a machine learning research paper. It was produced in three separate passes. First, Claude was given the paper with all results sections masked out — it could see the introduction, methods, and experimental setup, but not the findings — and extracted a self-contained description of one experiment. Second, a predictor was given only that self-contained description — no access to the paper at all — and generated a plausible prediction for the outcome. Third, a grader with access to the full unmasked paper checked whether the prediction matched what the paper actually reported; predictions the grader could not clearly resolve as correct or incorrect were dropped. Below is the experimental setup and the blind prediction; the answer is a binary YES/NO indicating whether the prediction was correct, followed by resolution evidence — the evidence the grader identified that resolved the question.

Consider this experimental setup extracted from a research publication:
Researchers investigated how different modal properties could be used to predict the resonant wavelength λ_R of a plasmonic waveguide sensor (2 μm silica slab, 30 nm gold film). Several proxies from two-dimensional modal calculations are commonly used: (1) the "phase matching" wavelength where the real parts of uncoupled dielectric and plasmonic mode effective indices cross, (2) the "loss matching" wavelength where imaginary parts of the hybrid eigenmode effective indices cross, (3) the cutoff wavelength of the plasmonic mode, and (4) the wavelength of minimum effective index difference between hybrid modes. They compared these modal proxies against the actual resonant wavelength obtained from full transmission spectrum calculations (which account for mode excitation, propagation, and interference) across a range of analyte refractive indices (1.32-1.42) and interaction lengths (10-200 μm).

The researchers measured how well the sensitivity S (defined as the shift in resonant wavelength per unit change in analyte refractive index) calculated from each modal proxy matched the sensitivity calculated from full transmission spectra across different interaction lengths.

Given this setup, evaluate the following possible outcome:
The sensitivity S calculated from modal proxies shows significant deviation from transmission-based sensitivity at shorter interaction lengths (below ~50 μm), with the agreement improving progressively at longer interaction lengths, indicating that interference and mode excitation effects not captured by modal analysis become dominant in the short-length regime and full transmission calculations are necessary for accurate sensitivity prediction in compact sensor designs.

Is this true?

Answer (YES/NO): NO